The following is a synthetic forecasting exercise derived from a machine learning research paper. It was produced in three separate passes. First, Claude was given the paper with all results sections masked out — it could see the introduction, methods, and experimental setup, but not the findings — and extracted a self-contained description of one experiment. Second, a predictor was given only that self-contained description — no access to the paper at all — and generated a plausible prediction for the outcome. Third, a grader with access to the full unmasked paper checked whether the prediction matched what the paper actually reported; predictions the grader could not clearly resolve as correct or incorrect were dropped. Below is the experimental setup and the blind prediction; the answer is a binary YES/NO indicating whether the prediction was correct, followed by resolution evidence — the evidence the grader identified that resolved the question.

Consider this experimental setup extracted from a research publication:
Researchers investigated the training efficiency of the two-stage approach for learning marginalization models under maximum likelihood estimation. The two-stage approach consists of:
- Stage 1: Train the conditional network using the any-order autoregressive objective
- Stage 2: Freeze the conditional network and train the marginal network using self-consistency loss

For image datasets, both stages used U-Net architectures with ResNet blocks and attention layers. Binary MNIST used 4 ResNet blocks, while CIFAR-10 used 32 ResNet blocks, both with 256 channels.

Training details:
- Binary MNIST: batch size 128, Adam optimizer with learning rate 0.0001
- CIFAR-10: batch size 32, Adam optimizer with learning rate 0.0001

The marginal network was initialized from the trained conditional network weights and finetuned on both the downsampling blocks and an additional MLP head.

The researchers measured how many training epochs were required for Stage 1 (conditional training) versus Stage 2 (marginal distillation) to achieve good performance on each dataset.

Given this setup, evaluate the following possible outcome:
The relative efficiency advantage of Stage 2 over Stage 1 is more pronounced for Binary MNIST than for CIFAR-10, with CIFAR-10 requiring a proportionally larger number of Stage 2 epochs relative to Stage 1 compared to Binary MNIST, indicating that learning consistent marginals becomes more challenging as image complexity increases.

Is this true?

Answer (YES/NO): NO